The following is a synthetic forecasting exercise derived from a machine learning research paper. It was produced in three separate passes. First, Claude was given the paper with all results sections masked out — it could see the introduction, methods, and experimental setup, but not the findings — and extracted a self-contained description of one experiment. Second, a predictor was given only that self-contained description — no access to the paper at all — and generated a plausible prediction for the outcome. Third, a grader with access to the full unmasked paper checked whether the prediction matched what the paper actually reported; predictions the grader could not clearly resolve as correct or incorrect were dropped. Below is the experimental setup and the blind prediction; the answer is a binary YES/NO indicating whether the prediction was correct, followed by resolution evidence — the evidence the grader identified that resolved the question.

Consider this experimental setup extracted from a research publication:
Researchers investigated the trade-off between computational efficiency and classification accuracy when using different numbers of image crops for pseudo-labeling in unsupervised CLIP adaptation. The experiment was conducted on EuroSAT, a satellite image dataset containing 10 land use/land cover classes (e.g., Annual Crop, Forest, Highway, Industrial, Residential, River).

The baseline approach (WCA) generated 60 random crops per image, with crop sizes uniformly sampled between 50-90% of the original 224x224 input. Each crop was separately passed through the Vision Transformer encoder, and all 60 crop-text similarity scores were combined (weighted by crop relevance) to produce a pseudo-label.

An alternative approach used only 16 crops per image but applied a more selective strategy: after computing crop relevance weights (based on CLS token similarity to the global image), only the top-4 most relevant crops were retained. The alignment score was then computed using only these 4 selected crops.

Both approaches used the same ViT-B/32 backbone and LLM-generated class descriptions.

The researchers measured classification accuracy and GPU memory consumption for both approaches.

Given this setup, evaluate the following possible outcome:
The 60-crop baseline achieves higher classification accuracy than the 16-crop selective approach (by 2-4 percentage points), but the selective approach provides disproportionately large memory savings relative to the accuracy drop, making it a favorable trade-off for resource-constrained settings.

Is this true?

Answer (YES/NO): NO